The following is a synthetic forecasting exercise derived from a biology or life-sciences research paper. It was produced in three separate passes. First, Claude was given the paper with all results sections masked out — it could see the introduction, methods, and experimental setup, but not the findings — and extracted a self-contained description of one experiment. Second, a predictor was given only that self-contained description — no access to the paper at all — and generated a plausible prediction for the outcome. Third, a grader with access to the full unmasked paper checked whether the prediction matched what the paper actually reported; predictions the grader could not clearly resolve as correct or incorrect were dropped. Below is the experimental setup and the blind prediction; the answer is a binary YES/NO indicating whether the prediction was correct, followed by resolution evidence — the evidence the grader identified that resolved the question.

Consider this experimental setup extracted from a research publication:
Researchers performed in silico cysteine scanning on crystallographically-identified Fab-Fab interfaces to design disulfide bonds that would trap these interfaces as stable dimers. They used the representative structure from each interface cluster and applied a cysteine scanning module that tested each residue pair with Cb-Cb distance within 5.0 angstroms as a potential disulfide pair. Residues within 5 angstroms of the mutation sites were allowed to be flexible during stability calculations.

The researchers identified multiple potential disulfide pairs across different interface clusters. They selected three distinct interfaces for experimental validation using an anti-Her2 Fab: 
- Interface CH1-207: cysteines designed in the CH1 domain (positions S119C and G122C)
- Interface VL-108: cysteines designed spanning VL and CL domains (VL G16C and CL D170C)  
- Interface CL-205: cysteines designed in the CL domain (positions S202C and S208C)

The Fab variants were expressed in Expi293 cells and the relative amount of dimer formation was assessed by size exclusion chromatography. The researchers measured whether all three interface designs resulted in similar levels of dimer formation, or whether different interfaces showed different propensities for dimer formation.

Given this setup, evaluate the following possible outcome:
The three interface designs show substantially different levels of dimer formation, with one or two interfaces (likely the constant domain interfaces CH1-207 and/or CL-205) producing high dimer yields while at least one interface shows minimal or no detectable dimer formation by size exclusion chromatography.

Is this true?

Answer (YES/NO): NO